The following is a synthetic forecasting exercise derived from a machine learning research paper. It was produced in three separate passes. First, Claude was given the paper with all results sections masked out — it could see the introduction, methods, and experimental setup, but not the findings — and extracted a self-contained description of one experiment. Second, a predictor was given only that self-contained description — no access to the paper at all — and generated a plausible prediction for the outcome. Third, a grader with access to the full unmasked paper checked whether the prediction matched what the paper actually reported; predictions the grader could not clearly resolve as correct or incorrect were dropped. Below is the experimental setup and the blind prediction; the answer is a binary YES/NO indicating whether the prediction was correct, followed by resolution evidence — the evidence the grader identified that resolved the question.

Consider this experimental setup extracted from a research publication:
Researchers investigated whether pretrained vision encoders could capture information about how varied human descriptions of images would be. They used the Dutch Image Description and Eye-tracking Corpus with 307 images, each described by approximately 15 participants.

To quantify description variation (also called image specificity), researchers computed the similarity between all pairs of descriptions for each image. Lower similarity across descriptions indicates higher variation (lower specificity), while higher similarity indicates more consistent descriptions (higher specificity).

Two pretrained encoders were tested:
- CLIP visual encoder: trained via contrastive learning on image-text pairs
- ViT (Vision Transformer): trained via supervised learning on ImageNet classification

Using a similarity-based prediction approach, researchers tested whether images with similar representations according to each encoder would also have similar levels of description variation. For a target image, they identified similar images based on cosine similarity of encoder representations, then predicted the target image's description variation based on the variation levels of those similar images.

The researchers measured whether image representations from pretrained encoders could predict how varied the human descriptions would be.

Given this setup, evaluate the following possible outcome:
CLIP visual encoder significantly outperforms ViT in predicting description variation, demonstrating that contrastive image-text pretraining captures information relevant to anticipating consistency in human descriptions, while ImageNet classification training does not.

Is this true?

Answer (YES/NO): NO